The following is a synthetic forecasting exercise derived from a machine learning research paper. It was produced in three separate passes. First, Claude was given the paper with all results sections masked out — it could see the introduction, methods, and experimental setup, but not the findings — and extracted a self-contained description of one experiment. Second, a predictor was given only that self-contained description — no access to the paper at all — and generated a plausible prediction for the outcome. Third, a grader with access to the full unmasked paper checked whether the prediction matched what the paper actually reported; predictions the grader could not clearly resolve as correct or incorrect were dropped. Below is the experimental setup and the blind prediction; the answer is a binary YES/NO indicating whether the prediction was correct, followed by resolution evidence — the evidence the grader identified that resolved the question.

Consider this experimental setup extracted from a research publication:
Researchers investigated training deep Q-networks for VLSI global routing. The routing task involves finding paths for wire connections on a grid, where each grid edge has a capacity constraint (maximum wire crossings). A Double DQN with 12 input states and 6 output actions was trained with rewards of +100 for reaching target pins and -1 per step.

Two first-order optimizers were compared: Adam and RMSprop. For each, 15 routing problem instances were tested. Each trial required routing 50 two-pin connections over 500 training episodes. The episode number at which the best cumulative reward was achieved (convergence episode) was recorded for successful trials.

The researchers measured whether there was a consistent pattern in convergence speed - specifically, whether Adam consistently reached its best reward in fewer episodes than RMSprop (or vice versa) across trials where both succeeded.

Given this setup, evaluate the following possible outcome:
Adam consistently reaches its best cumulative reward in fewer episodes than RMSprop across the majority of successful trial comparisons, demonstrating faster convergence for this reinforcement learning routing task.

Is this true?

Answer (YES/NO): NO